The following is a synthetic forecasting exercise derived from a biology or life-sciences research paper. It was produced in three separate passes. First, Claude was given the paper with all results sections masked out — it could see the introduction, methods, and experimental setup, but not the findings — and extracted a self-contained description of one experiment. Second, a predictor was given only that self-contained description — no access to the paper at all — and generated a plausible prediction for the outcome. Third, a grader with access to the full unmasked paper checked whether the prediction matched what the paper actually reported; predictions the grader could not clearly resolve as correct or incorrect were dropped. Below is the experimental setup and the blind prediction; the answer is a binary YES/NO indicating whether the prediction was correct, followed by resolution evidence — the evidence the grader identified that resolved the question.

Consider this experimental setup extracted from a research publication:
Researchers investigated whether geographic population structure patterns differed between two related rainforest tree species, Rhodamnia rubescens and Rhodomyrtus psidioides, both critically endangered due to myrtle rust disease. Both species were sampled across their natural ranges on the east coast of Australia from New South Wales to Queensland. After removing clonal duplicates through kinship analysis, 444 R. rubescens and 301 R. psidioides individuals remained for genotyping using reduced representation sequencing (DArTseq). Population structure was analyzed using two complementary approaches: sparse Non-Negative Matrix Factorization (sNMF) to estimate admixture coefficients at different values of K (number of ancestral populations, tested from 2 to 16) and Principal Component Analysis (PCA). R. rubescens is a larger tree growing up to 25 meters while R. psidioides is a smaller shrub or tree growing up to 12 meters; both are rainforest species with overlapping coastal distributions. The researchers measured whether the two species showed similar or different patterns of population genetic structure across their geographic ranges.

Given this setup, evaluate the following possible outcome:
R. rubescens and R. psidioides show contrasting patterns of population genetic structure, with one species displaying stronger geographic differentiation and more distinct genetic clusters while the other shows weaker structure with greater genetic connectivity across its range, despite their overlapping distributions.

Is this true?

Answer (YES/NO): YES